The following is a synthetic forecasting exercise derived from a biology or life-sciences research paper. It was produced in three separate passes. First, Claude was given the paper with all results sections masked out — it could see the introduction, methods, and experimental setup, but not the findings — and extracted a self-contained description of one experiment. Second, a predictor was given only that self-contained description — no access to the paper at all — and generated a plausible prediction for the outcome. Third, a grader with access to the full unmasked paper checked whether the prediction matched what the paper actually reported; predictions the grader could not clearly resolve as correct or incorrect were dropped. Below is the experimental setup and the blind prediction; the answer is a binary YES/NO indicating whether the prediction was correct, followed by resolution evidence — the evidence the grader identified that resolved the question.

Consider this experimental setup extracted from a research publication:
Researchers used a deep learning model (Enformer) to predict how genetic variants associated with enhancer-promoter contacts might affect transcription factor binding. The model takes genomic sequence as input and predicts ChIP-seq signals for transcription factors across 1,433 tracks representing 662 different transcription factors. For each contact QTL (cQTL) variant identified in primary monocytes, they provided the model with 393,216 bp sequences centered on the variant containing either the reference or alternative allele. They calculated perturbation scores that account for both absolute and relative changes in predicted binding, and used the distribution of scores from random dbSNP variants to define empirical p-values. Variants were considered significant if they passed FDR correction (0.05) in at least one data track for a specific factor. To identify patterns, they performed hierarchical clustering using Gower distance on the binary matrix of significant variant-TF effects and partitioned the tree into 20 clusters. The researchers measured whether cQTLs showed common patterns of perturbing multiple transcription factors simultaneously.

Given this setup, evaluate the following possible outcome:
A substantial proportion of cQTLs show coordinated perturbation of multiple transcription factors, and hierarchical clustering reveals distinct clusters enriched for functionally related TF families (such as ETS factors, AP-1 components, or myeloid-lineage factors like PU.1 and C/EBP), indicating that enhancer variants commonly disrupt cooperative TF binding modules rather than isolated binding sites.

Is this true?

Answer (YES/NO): YES